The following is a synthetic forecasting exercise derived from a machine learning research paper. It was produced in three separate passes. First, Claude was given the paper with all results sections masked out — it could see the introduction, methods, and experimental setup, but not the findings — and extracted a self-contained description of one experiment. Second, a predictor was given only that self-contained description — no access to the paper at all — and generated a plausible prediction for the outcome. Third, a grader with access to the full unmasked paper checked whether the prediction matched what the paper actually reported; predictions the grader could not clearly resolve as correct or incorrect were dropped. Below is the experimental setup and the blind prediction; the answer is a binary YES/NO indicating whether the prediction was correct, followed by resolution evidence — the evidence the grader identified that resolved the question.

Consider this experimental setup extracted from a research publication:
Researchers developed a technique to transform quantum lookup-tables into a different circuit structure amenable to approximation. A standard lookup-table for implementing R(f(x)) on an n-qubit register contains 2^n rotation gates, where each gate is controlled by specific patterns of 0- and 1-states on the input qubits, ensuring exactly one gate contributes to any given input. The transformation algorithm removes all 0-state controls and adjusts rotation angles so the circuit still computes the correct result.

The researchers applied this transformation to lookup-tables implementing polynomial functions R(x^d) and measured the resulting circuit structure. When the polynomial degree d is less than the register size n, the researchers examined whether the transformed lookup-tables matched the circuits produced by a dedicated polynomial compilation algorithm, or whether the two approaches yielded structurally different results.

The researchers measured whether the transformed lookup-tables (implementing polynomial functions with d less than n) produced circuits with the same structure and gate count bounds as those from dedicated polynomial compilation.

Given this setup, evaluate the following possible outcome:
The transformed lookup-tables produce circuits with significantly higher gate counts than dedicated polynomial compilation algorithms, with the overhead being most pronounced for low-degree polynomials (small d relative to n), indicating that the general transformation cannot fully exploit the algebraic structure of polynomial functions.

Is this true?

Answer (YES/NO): NO